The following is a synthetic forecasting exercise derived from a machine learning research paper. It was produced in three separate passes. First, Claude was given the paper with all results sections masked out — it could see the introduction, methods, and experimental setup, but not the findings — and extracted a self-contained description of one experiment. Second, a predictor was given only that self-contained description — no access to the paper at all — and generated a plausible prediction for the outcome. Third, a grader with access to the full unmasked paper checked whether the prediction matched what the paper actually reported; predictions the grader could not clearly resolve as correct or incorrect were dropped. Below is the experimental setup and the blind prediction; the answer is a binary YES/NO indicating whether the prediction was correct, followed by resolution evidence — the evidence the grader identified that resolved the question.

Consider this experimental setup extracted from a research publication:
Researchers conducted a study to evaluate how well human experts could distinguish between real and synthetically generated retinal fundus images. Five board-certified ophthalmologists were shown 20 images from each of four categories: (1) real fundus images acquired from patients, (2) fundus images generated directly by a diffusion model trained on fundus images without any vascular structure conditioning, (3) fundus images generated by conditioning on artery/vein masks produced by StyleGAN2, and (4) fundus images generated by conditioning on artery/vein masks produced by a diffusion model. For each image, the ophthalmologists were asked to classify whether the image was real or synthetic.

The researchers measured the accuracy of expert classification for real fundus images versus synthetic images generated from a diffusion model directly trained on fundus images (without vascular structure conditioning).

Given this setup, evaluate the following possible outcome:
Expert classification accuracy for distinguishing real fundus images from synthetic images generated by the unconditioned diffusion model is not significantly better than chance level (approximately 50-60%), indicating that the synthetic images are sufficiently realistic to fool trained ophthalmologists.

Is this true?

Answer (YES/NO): NO